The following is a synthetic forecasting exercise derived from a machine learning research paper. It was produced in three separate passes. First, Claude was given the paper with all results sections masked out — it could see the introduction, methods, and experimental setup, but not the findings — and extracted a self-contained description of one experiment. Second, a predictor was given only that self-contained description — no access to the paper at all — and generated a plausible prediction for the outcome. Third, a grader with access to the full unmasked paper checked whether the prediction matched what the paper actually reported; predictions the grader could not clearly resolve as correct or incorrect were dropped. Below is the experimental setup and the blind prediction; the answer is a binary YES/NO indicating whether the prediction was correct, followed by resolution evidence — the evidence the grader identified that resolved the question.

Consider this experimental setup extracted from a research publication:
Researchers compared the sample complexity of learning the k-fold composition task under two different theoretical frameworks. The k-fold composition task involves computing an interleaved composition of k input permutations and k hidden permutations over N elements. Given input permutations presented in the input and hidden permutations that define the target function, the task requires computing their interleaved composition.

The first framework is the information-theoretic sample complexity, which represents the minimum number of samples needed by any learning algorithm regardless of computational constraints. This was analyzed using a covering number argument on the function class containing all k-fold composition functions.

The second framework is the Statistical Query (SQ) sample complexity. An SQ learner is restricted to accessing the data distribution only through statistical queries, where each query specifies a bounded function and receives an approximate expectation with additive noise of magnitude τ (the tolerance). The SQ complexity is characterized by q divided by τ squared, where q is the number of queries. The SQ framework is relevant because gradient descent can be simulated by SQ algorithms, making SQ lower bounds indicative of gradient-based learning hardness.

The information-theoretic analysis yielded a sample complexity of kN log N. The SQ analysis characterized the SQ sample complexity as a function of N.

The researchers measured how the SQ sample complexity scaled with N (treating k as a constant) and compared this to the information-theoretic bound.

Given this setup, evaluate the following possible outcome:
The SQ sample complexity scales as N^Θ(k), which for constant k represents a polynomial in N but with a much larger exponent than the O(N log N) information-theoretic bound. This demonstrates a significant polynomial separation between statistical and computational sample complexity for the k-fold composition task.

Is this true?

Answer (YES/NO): NO